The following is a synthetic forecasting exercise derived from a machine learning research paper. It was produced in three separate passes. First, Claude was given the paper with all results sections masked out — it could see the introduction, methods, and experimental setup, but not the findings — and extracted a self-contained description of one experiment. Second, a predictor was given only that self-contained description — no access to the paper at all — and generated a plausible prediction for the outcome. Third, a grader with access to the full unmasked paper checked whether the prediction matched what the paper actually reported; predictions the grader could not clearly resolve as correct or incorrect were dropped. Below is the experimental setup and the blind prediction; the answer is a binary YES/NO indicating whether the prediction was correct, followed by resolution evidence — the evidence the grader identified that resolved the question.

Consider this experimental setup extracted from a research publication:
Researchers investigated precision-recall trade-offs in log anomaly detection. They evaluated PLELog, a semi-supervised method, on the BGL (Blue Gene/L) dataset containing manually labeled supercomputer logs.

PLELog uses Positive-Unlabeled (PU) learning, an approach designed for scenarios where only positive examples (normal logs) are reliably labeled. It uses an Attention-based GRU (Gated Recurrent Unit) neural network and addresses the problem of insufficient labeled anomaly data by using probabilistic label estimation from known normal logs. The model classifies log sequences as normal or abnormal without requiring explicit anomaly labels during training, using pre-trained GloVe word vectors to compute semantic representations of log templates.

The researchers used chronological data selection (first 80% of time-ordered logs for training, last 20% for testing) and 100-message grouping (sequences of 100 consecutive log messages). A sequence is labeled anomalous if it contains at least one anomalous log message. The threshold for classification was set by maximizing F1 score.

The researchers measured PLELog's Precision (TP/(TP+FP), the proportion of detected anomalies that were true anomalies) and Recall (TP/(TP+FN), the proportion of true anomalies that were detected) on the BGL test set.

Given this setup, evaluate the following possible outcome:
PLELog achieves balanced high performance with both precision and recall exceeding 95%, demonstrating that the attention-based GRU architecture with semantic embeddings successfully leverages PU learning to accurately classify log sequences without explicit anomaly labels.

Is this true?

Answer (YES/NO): NO